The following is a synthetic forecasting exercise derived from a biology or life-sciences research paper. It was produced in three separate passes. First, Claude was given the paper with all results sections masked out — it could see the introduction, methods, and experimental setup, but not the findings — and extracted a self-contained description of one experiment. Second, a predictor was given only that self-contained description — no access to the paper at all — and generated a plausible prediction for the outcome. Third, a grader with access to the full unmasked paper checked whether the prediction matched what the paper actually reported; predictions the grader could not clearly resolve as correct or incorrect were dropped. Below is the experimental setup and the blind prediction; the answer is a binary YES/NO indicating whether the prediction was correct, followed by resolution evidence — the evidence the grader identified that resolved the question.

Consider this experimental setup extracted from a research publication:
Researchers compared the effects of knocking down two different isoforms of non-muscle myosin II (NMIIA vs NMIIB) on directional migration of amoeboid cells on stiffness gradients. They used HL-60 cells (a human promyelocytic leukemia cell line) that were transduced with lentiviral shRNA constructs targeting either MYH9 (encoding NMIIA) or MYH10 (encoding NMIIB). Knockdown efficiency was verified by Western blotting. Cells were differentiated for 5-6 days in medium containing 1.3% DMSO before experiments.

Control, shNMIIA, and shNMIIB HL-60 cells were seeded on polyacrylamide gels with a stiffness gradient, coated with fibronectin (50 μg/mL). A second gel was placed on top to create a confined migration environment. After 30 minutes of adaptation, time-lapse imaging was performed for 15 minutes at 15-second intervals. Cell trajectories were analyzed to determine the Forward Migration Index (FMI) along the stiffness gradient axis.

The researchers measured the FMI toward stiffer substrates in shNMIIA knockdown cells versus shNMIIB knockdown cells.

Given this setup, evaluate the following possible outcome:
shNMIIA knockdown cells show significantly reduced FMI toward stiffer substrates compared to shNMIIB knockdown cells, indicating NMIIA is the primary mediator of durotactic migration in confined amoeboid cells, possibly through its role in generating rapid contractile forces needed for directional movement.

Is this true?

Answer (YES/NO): YES